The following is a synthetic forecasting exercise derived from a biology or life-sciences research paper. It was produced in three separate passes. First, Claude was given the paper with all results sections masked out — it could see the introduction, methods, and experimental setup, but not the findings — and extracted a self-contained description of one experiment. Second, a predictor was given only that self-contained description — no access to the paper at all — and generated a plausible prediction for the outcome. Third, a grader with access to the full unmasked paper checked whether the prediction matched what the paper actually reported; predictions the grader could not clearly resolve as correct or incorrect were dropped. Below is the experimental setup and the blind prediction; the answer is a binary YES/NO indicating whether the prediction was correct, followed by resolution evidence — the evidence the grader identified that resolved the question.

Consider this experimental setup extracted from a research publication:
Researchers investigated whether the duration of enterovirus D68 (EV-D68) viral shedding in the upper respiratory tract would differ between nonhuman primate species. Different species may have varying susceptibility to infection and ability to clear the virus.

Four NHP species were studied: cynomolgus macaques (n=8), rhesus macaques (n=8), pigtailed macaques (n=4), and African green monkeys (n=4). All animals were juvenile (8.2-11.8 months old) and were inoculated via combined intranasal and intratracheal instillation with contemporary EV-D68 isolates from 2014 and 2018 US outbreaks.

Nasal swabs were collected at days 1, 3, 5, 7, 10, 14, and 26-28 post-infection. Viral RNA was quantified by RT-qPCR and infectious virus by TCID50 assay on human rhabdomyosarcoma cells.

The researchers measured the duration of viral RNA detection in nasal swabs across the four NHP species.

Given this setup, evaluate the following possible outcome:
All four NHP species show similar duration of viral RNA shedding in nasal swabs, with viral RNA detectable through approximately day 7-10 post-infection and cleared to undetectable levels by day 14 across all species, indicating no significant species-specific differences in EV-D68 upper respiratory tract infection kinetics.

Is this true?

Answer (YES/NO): NO